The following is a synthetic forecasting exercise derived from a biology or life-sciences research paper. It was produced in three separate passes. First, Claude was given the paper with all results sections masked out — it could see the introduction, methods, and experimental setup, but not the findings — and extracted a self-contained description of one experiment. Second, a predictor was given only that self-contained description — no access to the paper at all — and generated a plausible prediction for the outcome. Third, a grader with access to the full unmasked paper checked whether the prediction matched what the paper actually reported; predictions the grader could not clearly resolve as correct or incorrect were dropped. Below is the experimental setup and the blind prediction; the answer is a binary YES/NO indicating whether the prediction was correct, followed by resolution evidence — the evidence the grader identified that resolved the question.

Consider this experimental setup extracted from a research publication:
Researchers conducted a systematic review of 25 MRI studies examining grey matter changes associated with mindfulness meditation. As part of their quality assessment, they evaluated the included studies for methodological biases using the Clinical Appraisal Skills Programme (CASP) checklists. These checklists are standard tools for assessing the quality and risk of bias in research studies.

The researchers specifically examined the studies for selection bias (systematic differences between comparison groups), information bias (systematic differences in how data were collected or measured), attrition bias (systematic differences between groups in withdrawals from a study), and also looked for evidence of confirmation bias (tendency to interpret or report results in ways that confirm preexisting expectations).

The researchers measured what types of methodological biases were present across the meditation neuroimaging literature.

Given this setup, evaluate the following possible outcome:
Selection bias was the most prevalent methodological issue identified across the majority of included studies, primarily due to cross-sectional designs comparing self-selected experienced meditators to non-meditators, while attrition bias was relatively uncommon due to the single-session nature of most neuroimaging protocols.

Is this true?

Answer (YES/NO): NO